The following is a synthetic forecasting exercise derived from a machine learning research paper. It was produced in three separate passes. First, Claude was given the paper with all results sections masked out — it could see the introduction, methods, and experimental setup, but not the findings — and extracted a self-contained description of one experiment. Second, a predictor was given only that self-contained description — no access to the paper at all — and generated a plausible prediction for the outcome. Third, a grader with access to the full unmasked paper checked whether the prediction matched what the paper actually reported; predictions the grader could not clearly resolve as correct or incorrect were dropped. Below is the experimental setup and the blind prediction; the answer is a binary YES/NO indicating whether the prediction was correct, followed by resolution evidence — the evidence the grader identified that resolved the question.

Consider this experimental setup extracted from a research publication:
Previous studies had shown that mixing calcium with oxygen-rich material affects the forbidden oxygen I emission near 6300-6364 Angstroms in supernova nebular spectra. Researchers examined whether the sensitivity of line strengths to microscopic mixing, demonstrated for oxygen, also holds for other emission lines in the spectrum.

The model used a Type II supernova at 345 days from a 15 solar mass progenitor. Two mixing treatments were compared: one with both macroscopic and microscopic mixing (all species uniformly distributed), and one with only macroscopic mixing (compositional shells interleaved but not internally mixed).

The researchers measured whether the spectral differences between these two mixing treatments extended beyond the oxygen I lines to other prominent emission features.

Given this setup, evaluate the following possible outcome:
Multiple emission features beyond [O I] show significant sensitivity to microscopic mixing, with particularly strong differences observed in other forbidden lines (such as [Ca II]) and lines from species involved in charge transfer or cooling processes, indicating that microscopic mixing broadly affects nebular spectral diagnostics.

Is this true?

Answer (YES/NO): YES